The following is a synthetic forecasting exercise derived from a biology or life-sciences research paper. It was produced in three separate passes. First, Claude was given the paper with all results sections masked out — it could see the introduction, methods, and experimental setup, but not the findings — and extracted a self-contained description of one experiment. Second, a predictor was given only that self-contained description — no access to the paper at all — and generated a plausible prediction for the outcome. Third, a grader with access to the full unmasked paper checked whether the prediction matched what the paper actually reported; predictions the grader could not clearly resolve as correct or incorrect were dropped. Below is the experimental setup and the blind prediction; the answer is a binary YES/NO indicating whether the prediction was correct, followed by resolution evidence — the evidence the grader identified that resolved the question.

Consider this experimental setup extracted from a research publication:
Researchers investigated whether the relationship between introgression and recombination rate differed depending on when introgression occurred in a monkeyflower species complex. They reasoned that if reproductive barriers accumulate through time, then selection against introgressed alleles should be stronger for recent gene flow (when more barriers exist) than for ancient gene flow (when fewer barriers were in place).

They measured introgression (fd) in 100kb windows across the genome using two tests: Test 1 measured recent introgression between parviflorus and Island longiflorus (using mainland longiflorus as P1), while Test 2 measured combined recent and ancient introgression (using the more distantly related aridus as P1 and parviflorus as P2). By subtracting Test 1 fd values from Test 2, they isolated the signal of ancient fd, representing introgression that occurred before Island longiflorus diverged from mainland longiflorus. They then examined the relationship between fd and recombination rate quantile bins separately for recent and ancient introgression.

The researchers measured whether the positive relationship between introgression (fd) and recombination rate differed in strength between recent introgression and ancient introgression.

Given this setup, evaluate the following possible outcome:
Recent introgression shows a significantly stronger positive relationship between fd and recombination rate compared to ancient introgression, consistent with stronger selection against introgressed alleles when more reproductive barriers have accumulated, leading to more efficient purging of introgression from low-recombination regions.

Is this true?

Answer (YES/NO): YES